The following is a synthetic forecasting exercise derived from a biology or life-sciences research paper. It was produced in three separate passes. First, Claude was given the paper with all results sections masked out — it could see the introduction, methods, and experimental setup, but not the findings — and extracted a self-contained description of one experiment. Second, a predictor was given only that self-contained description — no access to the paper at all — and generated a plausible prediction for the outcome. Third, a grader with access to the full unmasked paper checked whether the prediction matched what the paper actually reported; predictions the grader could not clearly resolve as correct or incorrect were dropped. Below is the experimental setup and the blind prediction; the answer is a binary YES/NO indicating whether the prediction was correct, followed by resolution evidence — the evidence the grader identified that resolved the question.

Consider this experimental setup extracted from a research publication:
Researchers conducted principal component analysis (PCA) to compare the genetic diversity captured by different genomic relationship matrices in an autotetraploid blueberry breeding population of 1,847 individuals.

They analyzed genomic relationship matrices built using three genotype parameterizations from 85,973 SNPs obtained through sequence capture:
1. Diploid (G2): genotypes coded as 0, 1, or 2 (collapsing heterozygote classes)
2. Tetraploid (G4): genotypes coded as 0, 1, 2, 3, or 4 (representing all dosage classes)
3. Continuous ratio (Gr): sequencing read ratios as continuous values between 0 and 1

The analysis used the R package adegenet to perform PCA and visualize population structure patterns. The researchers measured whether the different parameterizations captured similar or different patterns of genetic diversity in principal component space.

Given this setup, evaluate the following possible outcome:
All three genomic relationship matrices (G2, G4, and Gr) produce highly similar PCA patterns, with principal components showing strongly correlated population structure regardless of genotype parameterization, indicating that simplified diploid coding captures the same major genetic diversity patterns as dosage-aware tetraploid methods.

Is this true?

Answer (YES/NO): YES